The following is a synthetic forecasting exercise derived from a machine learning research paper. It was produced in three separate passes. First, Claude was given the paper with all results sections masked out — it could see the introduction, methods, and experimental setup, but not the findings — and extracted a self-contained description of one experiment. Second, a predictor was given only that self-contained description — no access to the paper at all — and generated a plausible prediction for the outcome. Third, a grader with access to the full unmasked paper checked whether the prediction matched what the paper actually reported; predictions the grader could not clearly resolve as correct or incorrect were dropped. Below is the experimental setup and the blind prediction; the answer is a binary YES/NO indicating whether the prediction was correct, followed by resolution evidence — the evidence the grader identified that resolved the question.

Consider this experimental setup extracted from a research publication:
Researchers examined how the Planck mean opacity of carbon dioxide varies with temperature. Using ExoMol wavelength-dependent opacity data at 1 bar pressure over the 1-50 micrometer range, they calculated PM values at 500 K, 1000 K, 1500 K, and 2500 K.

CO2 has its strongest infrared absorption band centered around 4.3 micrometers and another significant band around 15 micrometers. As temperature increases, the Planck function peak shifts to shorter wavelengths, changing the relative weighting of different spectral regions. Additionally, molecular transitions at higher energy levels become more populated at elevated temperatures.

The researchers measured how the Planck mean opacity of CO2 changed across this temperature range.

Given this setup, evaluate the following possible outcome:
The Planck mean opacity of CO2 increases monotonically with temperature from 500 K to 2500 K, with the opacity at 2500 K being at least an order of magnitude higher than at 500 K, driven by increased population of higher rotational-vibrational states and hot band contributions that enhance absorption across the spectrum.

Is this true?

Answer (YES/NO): NO